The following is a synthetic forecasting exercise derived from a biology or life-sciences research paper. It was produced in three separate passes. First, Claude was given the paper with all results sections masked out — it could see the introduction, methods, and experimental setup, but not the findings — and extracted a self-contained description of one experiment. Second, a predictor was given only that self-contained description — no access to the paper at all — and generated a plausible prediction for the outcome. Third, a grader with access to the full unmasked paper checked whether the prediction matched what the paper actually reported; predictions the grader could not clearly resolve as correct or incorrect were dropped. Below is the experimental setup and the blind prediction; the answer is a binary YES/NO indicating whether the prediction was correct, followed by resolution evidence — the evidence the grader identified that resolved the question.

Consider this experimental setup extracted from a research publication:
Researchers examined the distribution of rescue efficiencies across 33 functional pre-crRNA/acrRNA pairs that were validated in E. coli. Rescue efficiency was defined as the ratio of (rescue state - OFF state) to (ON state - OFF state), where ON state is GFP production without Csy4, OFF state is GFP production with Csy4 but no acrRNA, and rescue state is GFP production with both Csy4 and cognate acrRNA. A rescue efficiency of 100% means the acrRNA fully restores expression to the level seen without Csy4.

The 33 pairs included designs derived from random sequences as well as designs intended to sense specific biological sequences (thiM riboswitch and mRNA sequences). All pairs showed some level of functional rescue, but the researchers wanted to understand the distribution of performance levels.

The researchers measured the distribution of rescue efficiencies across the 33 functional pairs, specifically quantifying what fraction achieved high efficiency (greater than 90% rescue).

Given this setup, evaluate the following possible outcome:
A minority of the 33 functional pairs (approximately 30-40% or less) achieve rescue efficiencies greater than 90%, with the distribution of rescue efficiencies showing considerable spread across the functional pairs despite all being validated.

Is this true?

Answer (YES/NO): NO